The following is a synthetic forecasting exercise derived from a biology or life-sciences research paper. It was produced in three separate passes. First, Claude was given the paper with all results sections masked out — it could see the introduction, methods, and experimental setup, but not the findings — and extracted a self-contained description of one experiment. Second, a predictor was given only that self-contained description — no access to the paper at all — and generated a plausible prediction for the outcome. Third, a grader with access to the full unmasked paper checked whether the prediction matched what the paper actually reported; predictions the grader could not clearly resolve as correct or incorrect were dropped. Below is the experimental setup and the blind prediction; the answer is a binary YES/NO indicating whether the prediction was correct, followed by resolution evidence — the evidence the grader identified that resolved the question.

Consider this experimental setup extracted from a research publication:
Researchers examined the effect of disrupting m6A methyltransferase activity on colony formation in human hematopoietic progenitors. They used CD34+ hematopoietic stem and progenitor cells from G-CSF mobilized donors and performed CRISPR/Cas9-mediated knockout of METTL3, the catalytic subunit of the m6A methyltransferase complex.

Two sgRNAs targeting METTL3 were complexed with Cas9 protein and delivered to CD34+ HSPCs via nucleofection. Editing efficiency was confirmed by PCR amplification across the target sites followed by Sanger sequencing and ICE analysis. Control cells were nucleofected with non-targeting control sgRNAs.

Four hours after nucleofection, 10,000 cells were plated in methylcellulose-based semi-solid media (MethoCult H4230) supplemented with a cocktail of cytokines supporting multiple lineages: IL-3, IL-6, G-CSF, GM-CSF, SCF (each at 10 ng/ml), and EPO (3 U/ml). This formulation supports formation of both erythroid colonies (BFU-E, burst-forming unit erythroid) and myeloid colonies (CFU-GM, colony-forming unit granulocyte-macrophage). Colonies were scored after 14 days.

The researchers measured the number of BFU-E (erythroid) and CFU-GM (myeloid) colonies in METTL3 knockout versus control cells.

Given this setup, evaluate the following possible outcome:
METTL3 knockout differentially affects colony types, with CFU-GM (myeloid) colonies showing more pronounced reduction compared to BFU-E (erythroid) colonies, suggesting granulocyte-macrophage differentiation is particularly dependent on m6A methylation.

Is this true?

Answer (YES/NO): NO